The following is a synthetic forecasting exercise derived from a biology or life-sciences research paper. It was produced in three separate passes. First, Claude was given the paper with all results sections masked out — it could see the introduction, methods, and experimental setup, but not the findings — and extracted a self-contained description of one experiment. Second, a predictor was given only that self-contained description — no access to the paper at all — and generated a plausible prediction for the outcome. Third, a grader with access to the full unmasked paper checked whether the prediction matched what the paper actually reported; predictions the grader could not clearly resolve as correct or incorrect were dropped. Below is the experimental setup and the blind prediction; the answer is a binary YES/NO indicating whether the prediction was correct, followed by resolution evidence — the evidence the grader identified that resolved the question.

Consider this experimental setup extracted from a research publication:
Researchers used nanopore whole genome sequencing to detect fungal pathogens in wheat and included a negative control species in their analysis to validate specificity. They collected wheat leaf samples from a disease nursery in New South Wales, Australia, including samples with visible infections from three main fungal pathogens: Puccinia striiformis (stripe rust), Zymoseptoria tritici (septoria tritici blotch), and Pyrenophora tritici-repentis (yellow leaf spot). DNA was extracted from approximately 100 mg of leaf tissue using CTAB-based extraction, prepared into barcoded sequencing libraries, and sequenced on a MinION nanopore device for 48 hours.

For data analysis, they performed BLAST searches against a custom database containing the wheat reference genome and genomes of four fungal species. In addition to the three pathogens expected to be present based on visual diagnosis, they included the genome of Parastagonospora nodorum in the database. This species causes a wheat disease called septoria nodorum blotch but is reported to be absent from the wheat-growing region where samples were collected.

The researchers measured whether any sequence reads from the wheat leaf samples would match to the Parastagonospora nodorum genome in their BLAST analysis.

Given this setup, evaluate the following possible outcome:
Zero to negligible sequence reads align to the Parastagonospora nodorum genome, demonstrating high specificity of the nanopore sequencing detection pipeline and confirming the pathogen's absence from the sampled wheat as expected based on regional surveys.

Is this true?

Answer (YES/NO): NO